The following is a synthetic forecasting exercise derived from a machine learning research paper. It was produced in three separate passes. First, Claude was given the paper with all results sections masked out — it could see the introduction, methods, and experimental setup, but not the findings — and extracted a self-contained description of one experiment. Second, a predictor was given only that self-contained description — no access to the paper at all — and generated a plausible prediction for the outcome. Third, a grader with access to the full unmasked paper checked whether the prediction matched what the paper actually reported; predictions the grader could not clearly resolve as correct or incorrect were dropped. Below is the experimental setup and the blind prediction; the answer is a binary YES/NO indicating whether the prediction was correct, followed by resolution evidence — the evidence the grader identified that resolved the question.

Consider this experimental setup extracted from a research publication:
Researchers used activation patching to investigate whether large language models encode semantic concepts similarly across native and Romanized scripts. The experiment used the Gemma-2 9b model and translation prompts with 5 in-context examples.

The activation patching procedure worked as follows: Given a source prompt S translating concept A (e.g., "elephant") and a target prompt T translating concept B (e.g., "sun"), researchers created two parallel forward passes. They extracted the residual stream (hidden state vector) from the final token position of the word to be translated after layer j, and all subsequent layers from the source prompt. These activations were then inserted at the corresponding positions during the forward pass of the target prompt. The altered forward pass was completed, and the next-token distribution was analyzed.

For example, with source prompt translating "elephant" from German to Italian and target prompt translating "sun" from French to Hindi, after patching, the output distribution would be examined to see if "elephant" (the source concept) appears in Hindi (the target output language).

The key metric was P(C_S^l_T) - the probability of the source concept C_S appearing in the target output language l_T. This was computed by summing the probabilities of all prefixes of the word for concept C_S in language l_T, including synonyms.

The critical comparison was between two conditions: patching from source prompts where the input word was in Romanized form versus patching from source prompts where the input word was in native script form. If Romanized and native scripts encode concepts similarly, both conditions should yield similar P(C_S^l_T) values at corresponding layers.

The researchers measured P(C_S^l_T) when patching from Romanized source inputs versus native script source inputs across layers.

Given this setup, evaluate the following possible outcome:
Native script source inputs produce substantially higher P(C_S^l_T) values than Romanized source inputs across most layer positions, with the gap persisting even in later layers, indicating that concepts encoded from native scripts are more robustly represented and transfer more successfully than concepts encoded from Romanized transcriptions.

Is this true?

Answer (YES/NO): NO